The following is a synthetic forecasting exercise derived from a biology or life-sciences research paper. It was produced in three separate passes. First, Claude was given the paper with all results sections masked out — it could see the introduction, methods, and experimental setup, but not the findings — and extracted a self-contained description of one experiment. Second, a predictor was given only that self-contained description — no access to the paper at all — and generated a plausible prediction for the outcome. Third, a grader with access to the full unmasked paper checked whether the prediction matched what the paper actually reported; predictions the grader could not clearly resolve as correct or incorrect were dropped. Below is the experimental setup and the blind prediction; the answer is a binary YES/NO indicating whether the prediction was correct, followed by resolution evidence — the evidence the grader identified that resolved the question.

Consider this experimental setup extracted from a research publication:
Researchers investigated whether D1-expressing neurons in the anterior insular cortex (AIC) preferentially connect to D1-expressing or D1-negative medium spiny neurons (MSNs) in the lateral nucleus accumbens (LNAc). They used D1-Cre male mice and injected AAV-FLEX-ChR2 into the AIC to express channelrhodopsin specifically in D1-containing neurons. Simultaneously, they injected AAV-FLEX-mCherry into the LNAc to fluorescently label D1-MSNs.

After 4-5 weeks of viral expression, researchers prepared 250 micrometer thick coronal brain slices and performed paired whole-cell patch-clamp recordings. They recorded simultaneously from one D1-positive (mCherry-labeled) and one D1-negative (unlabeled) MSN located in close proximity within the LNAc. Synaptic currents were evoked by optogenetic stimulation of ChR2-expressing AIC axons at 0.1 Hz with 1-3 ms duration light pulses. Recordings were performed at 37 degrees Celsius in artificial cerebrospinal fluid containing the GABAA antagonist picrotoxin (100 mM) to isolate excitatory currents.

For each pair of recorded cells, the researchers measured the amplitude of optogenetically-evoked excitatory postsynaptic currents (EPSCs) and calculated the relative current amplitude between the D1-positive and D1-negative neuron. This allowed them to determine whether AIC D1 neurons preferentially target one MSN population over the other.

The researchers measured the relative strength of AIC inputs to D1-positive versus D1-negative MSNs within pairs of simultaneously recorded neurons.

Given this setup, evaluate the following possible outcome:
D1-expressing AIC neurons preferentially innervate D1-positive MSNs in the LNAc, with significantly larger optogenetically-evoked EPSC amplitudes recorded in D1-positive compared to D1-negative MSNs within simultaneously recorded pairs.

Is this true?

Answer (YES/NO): YES